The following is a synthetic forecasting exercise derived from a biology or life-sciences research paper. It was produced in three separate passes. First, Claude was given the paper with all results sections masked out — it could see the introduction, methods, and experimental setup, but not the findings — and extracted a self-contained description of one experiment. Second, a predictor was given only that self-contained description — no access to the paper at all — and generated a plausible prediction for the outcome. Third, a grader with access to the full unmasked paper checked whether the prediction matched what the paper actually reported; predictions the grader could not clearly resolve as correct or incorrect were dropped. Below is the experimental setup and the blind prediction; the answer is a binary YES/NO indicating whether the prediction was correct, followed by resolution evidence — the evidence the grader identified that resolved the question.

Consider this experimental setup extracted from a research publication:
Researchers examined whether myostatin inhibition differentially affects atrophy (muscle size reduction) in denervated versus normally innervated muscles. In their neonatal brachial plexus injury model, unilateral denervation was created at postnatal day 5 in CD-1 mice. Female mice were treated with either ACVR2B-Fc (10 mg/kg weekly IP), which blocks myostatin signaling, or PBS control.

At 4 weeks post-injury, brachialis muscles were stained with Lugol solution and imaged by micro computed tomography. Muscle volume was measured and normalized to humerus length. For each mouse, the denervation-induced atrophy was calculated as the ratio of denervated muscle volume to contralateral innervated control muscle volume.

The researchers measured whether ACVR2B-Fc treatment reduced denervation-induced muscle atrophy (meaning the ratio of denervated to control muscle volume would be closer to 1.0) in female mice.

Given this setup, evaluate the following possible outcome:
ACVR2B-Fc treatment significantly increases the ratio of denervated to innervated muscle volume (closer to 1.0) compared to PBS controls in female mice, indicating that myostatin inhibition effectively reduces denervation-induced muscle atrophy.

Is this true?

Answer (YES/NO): YES